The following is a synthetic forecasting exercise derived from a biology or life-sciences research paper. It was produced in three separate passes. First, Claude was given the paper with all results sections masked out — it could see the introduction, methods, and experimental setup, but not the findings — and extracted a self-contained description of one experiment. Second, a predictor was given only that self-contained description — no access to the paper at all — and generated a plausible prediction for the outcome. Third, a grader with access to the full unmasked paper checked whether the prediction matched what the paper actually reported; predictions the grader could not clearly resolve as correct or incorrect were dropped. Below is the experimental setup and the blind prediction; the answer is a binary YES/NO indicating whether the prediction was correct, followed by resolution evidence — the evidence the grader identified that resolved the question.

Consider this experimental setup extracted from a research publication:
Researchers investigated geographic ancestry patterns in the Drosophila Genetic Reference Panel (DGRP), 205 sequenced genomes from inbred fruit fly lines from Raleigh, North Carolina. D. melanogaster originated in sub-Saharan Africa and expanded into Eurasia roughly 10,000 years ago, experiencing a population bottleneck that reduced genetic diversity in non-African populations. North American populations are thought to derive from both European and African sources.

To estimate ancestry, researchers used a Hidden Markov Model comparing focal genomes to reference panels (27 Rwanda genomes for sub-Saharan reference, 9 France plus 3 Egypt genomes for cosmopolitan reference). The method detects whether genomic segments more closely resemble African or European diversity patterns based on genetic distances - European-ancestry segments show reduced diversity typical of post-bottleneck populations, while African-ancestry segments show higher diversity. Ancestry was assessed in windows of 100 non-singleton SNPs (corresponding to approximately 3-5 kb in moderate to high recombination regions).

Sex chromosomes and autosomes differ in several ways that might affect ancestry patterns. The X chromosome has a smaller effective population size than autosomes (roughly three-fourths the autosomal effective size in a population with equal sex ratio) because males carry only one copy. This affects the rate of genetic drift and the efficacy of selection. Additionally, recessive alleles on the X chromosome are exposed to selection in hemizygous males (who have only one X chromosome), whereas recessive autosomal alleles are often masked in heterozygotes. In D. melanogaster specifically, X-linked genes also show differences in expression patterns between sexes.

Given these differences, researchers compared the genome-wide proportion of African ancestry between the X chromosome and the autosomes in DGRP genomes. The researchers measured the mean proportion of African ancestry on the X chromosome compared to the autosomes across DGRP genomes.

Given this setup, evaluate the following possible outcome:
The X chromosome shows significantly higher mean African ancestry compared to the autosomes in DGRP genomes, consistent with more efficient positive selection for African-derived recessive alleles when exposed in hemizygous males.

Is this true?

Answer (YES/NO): NO